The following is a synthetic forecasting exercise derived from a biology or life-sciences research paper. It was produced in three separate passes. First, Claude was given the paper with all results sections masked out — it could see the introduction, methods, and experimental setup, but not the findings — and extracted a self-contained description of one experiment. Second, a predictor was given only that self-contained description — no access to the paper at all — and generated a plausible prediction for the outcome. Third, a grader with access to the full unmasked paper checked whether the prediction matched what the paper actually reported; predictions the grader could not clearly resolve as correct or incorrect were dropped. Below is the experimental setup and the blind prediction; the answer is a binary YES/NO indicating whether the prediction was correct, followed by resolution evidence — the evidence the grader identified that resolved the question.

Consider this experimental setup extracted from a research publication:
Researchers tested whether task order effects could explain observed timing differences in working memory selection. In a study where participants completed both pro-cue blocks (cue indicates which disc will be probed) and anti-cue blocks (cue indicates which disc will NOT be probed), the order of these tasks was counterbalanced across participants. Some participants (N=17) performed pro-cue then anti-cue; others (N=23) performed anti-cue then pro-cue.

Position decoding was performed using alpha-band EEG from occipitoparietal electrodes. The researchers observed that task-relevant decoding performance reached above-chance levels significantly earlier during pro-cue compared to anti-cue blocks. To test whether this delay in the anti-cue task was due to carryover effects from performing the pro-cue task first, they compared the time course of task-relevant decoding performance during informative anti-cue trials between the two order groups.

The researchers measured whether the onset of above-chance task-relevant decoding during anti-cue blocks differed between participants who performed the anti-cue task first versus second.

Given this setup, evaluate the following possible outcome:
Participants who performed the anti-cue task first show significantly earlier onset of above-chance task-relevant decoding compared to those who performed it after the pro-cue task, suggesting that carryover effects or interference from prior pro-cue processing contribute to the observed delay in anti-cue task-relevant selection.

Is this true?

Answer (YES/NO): NO